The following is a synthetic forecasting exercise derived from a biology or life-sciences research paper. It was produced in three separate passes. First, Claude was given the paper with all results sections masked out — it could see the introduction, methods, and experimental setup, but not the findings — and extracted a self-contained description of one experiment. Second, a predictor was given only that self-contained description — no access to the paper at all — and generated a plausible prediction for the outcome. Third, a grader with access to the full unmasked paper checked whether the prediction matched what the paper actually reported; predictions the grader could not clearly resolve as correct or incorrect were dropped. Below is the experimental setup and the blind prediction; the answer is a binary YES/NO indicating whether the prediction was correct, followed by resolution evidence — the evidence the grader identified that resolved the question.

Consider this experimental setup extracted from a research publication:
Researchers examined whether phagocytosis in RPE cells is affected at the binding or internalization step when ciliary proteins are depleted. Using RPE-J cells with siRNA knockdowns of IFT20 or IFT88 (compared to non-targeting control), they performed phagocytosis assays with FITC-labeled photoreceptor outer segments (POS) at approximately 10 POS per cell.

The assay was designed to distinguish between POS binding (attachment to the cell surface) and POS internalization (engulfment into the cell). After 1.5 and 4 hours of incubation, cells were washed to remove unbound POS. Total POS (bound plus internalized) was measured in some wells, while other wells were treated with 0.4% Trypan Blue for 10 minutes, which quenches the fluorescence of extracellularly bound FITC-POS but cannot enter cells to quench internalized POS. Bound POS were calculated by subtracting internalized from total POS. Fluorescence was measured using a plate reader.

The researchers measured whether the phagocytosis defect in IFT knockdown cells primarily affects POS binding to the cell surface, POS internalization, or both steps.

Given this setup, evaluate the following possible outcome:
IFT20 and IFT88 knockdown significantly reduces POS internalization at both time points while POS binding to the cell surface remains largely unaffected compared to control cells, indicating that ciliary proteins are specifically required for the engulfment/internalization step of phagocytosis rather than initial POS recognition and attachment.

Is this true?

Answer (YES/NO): NO